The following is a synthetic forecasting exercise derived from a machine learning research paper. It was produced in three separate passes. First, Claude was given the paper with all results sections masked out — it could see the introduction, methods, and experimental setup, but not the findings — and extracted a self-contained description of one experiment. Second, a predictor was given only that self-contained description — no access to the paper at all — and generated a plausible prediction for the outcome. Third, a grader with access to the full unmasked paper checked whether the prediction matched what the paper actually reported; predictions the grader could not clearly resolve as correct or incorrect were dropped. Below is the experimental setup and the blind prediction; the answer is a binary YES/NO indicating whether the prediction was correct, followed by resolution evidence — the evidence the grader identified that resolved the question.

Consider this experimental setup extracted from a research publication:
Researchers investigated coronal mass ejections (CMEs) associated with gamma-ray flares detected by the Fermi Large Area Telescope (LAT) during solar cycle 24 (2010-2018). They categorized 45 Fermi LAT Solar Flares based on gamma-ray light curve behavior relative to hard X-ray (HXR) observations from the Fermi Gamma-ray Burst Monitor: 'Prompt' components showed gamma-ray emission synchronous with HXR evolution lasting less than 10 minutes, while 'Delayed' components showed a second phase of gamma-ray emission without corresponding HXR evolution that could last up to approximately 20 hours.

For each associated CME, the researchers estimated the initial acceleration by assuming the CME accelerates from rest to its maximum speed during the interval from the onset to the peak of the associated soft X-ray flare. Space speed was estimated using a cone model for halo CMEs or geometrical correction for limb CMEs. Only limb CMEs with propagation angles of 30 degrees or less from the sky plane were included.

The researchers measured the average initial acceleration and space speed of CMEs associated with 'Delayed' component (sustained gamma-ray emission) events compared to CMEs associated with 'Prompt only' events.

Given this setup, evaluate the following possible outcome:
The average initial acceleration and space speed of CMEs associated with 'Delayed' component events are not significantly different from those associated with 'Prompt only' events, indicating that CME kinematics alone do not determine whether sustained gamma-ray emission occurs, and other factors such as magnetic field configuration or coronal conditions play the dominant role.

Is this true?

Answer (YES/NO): NO